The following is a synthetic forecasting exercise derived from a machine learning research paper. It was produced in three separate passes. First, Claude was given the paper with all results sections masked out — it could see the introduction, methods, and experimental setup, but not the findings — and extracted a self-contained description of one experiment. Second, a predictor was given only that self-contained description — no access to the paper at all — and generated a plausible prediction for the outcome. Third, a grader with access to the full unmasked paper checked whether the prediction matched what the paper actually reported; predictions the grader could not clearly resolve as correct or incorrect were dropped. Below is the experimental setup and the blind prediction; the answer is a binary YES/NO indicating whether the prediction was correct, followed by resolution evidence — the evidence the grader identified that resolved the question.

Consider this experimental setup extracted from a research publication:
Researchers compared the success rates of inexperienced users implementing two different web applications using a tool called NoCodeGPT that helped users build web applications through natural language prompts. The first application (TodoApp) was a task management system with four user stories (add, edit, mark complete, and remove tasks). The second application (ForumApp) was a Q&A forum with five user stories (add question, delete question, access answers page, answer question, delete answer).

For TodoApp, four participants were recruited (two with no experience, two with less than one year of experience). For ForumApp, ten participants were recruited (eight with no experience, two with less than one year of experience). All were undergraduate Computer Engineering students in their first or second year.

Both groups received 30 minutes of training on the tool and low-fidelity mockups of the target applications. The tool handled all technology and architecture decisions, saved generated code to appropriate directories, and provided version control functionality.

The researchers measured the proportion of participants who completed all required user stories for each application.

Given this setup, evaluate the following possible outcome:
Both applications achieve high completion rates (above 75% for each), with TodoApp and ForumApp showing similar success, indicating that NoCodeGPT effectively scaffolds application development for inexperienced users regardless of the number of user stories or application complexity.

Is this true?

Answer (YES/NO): NO